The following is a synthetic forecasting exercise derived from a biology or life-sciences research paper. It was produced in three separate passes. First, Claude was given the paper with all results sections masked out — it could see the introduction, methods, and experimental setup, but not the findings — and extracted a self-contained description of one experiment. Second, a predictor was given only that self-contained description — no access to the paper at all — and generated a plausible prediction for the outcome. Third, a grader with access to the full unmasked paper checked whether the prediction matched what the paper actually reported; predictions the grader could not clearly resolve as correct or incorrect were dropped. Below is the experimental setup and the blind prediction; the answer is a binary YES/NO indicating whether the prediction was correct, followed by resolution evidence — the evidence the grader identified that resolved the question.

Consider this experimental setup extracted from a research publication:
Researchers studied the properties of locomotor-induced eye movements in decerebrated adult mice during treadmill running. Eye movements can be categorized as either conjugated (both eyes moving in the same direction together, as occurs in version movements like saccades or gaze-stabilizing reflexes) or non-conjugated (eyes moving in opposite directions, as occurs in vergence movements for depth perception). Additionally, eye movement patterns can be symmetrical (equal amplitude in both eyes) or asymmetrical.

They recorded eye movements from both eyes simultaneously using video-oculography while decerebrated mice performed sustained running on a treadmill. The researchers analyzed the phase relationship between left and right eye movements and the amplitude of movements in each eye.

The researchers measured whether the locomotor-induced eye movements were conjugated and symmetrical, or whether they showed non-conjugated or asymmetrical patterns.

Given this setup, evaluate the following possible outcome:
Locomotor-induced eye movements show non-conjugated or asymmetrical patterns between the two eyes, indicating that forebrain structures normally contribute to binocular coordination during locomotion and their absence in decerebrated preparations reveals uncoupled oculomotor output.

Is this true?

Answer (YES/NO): NO